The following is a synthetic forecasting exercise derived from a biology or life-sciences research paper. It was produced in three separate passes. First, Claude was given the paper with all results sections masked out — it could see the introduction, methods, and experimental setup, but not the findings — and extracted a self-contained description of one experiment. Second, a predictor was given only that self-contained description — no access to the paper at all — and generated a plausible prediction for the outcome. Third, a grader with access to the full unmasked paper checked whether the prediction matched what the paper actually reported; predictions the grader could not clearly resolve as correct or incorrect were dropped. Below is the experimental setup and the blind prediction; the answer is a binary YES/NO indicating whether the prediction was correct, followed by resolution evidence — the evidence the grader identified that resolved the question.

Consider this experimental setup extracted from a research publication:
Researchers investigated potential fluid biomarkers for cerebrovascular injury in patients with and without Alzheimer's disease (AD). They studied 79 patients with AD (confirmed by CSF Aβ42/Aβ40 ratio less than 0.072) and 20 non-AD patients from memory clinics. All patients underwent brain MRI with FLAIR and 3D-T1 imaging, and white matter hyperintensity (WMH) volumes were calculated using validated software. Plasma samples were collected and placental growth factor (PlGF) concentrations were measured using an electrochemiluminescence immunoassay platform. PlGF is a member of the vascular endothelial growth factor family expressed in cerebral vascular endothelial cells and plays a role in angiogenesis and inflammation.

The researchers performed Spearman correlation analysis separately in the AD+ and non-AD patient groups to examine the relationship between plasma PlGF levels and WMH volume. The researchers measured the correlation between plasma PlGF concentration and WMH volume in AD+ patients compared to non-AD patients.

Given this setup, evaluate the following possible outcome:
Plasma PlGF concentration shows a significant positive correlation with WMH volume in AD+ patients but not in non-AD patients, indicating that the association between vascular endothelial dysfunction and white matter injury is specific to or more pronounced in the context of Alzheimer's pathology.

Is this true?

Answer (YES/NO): YES